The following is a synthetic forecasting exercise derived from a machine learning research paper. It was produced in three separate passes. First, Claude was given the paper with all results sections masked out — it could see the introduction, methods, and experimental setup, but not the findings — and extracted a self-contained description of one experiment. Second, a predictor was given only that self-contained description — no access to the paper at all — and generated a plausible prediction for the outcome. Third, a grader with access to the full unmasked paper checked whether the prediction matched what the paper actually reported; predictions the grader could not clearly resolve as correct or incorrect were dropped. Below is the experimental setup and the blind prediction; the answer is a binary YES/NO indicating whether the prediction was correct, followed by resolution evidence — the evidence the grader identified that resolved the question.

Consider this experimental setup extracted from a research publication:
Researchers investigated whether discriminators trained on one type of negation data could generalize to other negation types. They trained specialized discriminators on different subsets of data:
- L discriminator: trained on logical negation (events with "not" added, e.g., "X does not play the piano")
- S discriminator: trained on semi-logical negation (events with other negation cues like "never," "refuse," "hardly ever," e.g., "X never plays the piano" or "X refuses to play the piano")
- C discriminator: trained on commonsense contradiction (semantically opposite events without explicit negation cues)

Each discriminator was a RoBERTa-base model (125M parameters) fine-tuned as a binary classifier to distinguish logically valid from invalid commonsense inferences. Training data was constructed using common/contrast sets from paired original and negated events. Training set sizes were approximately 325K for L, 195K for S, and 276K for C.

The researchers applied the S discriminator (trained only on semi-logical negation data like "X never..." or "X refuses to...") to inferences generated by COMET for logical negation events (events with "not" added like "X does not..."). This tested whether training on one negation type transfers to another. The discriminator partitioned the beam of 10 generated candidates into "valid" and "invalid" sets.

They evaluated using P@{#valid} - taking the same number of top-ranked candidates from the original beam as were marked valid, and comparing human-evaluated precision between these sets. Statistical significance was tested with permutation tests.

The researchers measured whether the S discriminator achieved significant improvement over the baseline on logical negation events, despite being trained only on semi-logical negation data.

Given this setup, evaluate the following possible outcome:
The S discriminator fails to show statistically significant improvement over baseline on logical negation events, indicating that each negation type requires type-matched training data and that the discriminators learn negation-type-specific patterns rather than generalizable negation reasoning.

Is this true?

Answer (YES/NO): NO